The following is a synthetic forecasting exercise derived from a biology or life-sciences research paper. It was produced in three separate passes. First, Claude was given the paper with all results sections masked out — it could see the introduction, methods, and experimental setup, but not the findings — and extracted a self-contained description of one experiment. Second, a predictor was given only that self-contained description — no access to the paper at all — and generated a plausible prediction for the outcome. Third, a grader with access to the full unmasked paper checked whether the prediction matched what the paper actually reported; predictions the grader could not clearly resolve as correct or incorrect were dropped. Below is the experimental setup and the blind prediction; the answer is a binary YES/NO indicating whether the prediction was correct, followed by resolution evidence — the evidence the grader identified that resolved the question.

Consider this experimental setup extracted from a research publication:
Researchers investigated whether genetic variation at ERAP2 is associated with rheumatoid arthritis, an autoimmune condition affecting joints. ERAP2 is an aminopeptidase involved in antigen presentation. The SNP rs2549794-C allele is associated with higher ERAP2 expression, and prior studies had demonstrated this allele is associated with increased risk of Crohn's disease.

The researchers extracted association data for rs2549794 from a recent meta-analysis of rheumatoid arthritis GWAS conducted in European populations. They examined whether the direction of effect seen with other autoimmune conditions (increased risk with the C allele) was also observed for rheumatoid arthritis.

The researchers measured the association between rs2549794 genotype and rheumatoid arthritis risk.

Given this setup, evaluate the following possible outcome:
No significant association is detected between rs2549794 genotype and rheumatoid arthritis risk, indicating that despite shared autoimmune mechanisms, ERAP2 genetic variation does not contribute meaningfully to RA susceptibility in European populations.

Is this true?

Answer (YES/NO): YES